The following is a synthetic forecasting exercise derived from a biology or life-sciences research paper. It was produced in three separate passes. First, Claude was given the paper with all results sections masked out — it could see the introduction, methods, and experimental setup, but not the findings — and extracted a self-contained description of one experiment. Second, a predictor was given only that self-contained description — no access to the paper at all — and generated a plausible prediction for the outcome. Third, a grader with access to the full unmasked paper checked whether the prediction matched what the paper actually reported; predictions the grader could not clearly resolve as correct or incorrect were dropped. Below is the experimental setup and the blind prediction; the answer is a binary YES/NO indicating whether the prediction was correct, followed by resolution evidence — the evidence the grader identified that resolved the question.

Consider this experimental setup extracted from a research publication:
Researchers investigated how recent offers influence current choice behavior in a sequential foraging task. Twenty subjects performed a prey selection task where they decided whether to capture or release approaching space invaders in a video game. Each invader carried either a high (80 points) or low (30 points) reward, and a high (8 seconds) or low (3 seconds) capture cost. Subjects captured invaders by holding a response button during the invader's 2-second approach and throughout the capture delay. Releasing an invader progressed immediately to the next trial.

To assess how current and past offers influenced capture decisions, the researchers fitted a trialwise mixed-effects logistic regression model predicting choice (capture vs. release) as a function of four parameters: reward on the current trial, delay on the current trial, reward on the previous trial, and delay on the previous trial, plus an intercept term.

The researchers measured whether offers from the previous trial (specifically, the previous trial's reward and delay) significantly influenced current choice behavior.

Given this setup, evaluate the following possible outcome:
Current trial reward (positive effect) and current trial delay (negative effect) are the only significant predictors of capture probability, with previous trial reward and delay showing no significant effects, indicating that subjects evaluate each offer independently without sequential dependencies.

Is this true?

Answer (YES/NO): NO